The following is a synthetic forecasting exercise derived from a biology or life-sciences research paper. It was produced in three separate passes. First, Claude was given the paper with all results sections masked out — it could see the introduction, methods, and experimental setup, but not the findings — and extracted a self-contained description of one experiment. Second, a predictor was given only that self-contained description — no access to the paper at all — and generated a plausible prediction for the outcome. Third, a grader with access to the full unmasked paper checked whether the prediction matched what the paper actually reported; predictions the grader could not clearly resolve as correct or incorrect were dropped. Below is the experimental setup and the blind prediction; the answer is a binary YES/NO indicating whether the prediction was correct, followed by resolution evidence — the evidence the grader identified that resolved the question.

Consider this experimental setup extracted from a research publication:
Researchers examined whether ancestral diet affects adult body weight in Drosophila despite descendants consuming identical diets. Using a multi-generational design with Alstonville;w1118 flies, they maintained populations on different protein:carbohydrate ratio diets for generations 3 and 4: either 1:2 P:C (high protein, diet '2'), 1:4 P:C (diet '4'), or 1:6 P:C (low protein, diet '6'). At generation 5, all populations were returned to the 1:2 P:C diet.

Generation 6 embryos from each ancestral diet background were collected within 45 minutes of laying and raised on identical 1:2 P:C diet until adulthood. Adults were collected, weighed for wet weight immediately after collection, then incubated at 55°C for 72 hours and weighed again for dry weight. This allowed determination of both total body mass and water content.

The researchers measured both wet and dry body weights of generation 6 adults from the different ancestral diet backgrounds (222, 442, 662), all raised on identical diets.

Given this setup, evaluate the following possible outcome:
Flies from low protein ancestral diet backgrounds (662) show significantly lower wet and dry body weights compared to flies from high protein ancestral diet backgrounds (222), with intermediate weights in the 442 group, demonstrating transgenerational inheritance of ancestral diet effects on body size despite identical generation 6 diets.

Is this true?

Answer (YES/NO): NO